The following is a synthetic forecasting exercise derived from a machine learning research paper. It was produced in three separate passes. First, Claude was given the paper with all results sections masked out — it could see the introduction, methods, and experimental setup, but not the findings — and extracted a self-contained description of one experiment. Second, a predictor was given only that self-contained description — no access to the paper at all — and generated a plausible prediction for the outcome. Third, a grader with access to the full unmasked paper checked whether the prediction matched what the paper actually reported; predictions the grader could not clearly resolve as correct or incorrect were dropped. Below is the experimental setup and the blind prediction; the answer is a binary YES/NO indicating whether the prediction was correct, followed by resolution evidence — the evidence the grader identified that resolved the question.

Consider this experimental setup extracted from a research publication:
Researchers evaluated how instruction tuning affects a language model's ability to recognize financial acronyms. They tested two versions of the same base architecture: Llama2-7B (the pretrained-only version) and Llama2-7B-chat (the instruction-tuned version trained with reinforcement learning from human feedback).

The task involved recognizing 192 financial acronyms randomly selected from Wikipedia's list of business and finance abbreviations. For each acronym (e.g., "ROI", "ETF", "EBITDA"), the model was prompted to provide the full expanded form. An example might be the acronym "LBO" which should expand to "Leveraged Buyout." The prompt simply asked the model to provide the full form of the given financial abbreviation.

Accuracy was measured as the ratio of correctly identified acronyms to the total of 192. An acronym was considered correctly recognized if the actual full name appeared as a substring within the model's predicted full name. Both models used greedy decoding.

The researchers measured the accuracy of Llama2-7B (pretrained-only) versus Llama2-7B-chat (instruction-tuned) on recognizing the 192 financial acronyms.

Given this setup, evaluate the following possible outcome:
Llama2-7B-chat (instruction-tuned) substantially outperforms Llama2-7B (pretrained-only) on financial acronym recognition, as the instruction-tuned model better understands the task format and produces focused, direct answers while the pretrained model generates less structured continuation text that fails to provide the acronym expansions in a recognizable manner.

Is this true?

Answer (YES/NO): YES